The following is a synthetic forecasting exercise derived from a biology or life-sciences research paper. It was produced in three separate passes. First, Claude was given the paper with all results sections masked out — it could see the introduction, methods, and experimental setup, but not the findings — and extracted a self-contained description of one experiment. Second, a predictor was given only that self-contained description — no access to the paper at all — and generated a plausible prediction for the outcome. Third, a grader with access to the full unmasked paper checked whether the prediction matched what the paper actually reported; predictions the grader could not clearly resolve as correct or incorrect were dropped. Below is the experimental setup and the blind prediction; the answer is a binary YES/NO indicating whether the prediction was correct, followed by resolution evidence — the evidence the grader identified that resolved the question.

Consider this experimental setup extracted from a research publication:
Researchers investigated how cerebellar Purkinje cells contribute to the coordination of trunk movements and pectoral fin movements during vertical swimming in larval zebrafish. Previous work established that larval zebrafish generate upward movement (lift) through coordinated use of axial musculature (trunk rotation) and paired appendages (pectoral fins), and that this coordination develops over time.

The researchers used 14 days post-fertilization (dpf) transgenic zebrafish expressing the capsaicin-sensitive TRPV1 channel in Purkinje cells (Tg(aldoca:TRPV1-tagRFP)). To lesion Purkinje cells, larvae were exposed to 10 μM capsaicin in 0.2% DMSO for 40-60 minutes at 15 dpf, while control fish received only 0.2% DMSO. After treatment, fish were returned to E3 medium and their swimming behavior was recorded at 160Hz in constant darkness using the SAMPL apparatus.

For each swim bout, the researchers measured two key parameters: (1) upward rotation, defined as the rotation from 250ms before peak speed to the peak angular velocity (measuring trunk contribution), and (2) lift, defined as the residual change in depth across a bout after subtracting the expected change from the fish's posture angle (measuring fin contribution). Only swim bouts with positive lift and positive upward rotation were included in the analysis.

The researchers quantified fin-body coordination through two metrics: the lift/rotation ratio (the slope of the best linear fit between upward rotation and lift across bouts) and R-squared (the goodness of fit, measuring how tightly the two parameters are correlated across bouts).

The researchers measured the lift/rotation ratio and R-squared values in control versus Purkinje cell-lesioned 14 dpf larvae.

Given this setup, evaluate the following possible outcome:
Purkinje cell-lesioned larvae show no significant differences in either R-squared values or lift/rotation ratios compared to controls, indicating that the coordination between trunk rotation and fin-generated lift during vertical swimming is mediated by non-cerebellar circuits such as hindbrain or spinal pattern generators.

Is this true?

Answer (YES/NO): NO